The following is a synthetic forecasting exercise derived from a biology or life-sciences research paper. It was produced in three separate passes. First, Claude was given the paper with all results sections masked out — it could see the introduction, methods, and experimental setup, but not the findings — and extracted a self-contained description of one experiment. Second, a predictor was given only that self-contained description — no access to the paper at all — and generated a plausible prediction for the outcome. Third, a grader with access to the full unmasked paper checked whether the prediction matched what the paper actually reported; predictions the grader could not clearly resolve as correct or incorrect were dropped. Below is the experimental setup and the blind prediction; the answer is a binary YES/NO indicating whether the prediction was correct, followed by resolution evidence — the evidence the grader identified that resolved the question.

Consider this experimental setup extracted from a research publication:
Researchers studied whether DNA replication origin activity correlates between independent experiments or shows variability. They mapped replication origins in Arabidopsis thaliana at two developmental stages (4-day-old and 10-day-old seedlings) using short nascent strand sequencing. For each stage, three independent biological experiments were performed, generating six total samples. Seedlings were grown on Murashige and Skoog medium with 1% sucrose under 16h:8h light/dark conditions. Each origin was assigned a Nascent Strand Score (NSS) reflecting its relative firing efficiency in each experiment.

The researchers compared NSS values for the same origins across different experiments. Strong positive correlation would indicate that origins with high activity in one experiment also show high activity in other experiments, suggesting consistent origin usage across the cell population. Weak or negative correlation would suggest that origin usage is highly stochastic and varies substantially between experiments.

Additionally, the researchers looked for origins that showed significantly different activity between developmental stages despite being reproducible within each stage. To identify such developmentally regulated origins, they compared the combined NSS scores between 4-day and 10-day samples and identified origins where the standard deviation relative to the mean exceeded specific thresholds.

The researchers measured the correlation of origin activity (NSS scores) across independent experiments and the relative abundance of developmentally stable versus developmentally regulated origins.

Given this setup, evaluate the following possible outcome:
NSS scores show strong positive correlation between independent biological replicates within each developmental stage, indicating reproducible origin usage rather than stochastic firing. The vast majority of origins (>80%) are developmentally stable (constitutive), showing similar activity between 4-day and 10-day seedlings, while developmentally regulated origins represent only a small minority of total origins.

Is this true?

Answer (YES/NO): YES